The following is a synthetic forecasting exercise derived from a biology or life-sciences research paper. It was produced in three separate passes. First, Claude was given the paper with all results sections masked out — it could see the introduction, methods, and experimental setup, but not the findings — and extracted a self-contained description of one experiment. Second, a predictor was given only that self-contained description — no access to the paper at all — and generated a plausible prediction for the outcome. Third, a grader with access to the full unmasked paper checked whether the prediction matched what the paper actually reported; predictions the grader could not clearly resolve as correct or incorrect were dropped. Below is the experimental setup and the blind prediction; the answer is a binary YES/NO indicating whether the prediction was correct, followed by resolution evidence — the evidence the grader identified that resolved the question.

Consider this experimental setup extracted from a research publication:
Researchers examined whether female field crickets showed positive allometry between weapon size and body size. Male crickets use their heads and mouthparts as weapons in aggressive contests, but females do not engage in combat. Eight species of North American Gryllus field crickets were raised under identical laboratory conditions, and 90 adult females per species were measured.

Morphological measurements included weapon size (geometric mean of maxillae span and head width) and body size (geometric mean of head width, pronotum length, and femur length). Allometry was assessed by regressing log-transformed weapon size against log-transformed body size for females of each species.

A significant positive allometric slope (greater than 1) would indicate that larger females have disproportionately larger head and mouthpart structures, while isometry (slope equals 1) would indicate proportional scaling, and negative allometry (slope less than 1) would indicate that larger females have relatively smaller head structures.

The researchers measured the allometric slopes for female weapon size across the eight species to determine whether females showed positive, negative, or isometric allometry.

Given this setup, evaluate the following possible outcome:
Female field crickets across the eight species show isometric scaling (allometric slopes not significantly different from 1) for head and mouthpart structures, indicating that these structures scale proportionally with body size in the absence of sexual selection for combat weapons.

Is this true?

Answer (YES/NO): NO